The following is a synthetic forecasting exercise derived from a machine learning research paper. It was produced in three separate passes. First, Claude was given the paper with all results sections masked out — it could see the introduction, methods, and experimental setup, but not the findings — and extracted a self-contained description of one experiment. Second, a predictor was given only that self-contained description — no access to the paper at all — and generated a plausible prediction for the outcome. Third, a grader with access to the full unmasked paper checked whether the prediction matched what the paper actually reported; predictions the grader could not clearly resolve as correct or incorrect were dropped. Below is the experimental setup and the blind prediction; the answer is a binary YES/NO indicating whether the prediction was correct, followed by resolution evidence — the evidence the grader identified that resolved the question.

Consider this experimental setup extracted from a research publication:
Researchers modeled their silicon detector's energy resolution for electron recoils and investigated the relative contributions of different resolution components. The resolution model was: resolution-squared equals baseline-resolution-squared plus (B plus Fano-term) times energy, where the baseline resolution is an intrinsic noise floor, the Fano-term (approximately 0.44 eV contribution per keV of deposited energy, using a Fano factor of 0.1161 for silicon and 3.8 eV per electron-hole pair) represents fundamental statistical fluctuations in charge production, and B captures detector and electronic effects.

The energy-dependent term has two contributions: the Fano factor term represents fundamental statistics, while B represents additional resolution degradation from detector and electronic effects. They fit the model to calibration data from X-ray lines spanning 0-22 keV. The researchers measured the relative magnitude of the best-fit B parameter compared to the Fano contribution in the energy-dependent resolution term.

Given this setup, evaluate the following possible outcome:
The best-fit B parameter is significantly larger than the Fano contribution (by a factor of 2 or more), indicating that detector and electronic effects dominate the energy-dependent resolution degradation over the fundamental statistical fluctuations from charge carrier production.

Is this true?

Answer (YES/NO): YES